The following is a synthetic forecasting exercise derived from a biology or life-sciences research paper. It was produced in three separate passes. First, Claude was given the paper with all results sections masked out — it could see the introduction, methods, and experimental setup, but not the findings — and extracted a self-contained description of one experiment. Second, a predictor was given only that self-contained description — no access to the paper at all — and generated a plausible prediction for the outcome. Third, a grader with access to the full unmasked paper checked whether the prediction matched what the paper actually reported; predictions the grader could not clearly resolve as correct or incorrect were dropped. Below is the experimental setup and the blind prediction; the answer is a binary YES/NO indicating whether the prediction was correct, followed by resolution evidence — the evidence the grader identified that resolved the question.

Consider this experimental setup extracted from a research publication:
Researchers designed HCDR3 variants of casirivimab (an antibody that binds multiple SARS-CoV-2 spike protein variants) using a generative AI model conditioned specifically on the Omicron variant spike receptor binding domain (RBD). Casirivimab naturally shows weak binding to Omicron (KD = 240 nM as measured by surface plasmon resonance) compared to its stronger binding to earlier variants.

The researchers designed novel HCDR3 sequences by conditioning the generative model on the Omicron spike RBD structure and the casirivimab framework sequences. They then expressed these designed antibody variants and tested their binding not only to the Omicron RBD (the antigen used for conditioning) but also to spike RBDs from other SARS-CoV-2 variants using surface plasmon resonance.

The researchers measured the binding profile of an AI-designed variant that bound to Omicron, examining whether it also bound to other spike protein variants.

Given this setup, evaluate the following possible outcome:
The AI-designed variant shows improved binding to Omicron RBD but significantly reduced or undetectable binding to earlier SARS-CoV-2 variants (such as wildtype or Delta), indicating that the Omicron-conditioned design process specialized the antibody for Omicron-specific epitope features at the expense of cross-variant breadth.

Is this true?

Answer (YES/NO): NO